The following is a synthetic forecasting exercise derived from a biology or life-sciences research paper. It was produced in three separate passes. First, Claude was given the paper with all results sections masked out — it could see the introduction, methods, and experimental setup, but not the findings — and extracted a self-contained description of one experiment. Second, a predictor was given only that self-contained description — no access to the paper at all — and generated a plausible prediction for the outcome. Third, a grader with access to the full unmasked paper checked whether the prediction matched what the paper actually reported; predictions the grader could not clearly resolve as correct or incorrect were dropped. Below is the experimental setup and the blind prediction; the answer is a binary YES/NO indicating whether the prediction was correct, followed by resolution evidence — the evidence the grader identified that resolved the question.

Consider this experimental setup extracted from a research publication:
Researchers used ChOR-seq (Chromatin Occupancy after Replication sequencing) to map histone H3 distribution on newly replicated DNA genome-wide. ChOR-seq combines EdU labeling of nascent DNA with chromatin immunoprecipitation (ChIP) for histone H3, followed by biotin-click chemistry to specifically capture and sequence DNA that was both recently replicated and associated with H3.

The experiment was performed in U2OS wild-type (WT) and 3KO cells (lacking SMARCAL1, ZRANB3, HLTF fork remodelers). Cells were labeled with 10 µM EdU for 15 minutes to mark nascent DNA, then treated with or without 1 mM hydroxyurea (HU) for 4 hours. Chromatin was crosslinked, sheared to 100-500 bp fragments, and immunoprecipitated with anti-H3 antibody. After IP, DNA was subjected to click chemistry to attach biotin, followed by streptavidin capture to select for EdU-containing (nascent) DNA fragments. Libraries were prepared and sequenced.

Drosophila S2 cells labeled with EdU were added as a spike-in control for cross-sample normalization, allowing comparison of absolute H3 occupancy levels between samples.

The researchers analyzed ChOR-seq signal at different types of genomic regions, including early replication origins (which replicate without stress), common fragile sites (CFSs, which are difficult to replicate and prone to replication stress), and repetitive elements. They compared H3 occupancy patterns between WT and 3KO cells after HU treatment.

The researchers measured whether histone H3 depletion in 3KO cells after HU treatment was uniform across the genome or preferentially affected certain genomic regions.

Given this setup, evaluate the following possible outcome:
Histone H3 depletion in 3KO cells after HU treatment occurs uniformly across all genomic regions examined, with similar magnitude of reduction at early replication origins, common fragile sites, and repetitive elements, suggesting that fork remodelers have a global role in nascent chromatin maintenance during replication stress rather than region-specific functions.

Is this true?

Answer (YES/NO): NO